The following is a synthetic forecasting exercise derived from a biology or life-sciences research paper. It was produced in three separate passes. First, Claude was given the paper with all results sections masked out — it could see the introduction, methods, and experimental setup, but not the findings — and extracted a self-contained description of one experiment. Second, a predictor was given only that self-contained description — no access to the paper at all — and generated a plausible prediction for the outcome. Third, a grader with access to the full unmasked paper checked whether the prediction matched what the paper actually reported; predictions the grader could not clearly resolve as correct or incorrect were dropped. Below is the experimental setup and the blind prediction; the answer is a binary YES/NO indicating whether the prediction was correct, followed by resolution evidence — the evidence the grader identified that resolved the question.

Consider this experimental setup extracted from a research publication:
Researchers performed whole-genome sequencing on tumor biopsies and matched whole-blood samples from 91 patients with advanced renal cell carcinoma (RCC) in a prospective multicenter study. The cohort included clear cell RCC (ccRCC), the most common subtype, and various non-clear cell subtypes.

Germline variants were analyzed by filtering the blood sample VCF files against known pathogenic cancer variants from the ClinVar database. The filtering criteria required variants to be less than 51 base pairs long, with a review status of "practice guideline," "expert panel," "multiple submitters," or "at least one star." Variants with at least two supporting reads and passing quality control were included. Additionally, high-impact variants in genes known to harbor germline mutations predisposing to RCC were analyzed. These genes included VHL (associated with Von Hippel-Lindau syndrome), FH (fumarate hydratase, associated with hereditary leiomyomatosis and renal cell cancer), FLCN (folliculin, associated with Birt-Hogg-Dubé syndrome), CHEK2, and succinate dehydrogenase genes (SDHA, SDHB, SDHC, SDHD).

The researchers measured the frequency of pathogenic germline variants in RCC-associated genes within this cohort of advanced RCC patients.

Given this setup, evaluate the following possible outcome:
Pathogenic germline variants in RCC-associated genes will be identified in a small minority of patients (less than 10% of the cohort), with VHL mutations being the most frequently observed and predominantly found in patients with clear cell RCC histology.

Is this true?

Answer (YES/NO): NO